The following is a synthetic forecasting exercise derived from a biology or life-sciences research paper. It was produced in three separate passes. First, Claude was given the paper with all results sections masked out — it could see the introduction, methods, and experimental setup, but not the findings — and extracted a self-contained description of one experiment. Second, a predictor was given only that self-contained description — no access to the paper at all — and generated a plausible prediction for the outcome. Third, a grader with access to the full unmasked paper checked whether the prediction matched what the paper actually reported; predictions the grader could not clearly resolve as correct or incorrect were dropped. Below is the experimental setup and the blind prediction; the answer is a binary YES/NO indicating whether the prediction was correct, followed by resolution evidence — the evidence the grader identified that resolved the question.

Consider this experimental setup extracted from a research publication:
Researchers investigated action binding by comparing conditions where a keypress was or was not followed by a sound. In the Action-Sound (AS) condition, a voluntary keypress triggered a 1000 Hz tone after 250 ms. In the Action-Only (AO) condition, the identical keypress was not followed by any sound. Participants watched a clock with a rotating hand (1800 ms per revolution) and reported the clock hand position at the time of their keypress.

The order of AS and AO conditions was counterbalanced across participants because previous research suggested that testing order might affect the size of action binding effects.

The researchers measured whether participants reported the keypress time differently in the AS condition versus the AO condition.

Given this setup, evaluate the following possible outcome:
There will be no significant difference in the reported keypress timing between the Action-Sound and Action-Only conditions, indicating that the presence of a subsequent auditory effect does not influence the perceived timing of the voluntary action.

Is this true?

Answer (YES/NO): NO